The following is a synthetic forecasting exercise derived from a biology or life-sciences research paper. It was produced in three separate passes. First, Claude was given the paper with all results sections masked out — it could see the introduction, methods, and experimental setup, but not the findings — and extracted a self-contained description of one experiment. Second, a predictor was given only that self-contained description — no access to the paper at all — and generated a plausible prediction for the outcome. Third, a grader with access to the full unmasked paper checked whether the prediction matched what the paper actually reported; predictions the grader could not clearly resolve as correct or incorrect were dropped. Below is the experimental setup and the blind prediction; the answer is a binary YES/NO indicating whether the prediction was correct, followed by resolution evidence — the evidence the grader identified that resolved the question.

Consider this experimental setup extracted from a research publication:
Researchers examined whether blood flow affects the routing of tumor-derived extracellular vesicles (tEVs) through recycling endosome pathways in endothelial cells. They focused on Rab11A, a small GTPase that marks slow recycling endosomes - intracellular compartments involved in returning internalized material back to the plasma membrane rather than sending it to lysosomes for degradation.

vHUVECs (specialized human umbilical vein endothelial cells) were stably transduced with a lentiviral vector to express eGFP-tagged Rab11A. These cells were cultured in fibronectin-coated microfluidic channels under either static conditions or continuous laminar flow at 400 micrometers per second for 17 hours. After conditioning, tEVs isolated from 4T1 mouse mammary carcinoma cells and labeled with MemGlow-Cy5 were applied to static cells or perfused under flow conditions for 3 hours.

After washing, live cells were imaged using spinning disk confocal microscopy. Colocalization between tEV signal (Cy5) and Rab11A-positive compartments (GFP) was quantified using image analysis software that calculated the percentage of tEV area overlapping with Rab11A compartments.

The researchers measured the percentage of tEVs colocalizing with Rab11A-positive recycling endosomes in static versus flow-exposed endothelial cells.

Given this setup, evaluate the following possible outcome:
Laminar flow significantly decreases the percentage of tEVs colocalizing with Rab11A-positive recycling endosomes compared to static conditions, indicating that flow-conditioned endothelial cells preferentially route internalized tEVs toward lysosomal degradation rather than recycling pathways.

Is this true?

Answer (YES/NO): NO